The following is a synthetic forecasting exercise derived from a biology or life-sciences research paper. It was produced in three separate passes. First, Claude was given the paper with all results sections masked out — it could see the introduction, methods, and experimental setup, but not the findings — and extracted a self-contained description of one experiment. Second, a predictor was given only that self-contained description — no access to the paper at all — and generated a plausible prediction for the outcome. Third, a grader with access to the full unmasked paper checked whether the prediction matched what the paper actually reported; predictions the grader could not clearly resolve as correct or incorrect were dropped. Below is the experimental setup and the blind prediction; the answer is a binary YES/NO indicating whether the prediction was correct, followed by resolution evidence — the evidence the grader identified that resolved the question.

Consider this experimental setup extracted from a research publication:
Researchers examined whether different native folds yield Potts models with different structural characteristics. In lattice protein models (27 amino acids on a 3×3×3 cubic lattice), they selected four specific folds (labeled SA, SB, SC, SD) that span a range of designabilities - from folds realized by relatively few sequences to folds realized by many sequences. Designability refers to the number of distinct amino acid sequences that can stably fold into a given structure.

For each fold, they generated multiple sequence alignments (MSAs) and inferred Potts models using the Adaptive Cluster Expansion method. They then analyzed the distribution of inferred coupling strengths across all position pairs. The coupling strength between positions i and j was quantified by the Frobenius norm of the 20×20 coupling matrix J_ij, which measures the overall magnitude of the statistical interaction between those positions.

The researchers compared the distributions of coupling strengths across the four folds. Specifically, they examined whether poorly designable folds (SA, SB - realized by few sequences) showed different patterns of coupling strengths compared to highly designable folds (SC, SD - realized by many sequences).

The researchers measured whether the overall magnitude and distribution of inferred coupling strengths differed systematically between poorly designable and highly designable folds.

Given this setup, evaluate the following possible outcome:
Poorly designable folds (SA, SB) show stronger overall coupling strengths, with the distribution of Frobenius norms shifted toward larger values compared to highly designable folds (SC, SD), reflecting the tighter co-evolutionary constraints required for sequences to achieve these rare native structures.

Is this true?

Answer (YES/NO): YES